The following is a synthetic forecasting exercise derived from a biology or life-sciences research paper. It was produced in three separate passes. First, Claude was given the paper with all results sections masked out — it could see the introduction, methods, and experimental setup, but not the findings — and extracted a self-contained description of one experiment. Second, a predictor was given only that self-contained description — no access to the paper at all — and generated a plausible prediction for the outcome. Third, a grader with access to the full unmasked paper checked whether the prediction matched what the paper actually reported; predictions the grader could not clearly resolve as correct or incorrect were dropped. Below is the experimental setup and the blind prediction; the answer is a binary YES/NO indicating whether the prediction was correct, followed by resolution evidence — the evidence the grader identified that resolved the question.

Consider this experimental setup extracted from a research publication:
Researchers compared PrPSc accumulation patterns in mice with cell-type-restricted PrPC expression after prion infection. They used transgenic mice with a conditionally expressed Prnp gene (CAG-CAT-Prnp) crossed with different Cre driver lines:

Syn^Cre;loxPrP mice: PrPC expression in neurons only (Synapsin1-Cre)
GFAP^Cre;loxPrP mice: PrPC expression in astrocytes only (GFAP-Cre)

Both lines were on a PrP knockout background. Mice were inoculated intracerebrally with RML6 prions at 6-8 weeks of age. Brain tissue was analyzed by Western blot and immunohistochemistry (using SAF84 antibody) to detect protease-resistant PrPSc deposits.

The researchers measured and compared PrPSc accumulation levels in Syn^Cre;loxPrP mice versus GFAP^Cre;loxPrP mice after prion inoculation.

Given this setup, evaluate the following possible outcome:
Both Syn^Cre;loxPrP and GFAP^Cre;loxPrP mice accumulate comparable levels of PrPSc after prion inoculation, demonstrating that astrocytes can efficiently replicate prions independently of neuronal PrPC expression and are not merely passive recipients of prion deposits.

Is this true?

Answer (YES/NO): YES